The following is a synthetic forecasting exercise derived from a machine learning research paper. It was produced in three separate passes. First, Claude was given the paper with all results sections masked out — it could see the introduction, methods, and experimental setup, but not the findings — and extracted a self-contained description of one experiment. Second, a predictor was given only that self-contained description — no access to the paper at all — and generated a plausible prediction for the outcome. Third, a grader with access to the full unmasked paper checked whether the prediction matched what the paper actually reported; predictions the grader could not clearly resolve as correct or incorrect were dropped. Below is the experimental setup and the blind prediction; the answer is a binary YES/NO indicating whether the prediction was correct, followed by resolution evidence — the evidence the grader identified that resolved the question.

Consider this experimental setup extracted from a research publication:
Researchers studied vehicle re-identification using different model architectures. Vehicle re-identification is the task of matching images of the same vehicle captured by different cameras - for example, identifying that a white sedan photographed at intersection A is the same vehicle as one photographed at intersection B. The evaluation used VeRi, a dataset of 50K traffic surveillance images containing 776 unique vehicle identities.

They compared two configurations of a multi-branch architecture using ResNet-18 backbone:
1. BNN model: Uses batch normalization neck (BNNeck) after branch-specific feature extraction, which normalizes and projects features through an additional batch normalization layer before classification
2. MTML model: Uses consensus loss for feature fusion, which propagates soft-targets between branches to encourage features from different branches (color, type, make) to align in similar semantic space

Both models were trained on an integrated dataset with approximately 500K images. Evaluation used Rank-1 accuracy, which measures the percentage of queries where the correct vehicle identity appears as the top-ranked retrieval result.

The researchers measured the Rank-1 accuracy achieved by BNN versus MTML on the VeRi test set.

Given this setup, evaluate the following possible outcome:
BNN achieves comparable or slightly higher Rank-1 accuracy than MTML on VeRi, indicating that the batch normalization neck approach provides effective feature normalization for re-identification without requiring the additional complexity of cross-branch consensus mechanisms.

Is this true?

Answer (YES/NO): NO